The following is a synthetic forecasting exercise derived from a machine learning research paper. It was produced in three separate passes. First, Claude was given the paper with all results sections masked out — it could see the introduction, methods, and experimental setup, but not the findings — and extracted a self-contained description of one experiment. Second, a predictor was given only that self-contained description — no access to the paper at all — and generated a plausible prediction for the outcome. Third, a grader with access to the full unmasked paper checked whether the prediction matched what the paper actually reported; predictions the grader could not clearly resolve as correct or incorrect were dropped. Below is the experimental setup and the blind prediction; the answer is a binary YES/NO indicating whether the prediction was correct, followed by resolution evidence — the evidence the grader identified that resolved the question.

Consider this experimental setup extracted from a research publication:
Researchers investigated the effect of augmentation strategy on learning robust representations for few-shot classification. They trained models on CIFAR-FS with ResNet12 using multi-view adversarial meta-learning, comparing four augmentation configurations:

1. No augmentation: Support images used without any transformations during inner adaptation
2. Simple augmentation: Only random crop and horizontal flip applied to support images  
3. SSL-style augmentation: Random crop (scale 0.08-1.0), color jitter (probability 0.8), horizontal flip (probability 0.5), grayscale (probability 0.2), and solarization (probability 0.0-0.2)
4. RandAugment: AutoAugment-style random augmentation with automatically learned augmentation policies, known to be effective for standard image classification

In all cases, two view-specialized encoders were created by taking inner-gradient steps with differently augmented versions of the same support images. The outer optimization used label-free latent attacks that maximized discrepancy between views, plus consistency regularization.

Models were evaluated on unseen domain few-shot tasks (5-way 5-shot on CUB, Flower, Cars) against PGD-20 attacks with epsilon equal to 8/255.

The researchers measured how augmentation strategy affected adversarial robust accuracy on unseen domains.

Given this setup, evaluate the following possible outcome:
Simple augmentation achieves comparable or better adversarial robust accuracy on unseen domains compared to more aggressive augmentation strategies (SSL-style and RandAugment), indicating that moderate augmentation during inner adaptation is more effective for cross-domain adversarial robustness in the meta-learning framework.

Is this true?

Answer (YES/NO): NO